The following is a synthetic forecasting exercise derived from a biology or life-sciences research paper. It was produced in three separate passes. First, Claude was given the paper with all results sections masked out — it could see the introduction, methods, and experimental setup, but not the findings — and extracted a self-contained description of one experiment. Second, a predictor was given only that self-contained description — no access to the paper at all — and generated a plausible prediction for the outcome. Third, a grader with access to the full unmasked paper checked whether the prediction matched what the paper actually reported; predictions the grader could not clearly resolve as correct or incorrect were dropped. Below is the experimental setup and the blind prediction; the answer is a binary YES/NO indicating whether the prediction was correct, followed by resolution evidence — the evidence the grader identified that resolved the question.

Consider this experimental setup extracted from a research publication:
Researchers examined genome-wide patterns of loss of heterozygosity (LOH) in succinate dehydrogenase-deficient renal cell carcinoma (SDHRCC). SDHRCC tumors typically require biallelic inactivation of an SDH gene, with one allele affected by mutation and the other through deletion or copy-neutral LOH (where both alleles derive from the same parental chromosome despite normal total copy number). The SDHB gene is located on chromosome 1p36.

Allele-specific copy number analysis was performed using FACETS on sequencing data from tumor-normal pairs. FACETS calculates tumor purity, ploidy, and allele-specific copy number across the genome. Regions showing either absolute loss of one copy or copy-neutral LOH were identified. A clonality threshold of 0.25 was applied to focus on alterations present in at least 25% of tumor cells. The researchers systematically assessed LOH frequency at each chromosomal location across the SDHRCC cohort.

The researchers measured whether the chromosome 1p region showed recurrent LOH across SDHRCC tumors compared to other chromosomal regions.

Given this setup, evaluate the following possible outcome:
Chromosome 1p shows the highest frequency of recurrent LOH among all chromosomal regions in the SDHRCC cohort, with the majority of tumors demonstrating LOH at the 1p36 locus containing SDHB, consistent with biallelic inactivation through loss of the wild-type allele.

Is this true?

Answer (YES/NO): YES